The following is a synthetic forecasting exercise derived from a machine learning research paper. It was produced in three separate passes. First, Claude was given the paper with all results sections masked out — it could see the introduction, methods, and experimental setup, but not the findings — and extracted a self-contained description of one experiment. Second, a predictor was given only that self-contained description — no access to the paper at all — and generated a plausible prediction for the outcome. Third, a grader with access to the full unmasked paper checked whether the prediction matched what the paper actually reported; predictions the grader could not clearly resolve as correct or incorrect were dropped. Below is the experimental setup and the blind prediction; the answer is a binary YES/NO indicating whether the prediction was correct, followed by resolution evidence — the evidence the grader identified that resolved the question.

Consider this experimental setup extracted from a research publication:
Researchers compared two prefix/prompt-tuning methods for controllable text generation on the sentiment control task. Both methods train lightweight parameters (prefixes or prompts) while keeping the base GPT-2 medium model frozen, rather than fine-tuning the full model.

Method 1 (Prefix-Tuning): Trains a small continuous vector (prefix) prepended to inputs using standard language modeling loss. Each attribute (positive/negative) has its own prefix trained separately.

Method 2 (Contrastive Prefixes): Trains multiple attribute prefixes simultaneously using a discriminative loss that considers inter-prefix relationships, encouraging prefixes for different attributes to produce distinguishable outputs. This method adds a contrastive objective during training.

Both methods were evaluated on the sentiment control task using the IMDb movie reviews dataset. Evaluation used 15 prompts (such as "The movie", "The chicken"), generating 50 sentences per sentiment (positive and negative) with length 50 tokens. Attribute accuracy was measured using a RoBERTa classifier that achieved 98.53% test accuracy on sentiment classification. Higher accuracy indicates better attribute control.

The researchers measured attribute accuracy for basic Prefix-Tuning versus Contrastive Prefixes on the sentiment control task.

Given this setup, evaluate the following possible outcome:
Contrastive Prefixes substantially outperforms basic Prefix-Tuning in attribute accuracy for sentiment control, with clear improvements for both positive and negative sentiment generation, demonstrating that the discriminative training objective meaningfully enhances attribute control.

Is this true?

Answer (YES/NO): NO